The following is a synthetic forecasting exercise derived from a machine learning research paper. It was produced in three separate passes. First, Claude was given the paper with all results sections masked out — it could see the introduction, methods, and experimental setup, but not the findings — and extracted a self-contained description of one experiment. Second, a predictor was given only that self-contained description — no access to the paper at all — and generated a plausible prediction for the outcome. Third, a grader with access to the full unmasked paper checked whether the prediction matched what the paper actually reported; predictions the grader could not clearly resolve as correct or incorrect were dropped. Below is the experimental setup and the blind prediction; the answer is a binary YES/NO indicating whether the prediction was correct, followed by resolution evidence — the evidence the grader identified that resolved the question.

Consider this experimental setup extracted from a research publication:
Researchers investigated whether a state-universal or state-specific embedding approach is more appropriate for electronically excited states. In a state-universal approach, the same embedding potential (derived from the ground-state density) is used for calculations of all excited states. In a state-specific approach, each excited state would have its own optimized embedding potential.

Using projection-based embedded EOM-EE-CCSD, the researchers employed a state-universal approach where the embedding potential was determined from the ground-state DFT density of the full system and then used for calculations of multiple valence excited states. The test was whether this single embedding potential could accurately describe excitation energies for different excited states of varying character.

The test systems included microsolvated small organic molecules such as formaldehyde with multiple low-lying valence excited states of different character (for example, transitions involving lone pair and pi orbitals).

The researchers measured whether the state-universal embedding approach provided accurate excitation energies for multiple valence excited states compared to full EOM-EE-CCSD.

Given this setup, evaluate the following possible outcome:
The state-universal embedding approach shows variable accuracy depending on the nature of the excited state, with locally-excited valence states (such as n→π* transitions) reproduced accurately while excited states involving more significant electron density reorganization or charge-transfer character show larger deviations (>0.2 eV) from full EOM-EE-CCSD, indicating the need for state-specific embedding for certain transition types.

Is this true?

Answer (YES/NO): NO